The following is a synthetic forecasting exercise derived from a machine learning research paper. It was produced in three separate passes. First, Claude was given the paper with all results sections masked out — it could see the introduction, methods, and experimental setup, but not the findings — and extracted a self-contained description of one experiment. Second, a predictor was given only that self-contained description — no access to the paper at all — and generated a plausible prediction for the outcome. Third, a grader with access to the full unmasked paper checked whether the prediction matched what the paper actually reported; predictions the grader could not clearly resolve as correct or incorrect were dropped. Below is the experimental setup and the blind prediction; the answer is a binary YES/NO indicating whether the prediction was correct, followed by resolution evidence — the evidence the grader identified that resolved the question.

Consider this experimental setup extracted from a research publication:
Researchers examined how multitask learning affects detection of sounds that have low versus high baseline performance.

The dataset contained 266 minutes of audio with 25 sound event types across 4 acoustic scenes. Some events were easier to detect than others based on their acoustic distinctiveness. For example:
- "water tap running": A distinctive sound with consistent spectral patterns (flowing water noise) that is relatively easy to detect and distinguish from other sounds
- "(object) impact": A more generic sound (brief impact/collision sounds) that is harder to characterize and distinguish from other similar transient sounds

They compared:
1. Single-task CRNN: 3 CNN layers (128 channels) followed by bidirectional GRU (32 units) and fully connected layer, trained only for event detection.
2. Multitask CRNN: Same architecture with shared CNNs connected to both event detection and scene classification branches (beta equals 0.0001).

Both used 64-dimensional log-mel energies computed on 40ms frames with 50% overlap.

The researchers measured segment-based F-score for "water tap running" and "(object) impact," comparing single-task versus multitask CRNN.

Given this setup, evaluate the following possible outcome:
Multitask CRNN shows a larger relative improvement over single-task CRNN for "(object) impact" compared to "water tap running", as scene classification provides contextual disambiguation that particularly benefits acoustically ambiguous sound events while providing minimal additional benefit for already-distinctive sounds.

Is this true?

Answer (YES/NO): NO